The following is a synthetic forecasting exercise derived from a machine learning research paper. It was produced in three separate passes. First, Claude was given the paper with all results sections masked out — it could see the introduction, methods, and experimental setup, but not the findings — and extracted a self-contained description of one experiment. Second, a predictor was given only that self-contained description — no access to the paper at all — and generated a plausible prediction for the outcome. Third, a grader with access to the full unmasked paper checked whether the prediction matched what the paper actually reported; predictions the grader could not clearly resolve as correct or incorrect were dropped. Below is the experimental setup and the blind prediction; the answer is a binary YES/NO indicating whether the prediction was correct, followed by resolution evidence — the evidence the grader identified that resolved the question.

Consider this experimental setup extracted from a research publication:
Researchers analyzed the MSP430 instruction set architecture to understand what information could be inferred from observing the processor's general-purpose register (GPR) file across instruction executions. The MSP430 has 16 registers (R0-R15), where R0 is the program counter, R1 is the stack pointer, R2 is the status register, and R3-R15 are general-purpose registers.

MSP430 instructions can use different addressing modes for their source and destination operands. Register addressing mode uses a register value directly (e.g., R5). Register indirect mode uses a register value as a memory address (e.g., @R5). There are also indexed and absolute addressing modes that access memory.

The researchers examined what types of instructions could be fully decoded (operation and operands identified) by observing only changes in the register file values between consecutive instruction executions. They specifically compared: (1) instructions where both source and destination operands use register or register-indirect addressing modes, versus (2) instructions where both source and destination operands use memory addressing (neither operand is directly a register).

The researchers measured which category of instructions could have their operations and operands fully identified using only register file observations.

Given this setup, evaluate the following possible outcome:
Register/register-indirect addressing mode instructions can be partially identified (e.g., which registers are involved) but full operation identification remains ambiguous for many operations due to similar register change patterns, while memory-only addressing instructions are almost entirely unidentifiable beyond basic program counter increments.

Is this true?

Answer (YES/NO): NO